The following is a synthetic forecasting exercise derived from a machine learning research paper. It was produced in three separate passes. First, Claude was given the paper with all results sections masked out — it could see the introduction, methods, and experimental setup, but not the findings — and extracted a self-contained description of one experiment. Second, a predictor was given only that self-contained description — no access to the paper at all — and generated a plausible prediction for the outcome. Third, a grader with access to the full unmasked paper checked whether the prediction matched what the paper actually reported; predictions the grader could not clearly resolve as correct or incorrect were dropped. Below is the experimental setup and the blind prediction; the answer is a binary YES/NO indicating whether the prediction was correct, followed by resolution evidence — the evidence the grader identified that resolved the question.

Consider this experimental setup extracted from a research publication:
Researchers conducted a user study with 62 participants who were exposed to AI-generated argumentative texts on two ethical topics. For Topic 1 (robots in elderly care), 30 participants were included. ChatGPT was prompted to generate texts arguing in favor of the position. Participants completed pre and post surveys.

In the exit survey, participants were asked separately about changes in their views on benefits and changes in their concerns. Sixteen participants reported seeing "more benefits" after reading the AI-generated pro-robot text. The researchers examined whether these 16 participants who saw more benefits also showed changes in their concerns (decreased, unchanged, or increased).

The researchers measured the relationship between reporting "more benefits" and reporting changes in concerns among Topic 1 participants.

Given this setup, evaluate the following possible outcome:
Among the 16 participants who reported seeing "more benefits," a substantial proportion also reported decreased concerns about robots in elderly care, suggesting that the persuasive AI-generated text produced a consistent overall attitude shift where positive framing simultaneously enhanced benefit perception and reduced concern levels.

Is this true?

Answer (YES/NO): NO